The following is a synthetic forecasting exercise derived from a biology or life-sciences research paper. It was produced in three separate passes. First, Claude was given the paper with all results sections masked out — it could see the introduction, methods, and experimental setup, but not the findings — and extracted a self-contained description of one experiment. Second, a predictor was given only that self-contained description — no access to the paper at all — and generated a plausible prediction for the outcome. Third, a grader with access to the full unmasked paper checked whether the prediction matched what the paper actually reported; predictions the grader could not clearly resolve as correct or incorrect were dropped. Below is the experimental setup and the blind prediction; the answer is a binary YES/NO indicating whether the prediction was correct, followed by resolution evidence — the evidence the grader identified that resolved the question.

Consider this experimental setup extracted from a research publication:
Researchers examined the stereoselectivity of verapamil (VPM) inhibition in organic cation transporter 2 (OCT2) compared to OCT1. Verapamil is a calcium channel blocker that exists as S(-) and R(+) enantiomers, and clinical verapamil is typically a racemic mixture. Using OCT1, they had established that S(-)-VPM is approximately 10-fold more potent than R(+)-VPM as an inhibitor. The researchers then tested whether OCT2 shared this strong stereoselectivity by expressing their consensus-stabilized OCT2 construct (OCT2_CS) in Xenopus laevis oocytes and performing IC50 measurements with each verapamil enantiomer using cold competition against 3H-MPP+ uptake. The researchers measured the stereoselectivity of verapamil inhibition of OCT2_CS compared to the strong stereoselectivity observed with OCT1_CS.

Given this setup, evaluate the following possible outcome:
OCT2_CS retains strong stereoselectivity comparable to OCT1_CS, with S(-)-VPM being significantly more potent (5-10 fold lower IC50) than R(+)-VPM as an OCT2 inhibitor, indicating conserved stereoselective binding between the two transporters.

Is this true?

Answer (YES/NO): NO